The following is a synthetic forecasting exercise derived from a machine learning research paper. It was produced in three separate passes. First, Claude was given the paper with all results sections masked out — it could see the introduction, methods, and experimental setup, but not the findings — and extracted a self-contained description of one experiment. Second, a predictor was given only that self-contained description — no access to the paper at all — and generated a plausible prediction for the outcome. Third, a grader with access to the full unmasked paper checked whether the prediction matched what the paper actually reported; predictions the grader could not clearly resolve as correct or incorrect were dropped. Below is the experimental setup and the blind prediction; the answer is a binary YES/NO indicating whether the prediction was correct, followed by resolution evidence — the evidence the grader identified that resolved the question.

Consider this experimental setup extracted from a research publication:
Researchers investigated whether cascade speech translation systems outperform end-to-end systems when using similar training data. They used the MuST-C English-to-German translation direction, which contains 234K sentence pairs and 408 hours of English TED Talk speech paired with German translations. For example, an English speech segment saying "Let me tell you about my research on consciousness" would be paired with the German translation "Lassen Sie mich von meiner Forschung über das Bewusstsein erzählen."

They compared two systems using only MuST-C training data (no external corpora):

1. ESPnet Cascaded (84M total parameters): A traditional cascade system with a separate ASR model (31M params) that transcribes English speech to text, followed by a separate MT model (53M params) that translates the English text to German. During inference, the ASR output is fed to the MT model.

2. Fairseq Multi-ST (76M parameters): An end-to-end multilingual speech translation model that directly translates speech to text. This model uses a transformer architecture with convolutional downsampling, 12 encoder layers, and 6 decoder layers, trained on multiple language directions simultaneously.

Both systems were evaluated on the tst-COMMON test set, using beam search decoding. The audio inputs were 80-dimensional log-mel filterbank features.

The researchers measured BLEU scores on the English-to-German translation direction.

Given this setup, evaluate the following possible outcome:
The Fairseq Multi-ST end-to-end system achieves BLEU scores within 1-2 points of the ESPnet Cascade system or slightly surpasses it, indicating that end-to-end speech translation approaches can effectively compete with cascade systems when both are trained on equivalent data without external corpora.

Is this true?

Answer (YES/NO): YES